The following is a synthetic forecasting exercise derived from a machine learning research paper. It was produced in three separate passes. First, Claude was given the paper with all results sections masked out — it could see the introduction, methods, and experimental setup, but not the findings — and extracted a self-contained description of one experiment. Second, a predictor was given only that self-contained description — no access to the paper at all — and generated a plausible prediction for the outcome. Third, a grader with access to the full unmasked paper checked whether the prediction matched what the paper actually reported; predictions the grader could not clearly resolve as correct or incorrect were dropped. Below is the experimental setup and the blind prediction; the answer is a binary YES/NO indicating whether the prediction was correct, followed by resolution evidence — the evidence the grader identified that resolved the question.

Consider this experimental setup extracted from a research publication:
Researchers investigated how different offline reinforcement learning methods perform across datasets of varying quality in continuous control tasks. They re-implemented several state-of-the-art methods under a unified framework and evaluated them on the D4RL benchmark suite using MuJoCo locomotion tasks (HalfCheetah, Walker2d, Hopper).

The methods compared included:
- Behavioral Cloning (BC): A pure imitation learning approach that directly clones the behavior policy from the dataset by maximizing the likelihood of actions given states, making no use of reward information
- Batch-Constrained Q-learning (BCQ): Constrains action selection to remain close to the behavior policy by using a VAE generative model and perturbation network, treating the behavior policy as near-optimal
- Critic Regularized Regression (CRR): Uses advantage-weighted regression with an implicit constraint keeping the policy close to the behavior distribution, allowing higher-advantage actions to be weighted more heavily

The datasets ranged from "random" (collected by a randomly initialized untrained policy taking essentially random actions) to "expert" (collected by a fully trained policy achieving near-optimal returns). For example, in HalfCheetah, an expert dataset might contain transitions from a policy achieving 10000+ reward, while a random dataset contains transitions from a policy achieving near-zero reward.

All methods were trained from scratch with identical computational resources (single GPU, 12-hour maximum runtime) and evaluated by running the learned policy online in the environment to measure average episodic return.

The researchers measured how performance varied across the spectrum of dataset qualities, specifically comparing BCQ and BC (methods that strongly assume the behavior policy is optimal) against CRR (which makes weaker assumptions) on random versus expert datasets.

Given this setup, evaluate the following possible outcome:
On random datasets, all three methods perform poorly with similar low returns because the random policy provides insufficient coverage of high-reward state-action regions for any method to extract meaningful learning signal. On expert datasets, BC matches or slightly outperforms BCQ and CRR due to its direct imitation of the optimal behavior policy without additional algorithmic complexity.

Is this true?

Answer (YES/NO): NO